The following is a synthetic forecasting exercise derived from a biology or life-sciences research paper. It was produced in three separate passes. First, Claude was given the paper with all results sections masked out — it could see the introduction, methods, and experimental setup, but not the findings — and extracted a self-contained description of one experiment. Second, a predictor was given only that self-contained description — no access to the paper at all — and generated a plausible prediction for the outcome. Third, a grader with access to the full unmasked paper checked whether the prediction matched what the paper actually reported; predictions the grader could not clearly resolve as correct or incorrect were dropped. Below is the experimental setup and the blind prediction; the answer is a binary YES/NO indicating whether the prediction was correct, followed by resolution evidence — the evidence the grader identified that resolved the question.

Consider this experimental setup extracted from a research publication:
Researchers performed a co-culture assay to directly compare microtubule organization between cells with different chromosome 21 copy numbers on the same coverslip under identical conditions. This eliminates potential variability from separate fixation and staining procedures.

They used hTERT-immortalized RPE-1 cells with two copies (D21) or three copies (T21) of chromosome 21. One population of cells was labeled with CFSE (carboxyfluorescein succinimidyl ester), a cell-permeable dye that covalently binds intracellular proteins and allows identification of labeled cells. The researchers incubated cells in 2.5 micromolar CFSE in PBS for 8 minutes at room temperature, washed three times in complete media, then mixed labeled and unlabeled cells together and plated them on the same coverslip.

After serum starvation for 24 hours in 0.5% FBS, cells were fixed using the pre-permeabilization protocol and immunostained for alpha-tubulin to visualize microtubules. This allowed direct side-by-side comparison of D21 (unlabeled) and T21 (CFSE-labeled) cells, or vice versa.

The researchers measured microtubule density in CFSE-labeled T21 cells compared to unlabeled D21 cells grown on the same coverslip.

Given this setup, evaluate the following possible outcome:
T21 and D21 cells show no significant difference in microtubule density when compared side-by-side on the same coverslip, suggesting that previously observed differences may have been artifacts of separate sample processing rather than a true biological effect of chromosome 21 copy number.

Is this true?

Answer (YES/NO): NO